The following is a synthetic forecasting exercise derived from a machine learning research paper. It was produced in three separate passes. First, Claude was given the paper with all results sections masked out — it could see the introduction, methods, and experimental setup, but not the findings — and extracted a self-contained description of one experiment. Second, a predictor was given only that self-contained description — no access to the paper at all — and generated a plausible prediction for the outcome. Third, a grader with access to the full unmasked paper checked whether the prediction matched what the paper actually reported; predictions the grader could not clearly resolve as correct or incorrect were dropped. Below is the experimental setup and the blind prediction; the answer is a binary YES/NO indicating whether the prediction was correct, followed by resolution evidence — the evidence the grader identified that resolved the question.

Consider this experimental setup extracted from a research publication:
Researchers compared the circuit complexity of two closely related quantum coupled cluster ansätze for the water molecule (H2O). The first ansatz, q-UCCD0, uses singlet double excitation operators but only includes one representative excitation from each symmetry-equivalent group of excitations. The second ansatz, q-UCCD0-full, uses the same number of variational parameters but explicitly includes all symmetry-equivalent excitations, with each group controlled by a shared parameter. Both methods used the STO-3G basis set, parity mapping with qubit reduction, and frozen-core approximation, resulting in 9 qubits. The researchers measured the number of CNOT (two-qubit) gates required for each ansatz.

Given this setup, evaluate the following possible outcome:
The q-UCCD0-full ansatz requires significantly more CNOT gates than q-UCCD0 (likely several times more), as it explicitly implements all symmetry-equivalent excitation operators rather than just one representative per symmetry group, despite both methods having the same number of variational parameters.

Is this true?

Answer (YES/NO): NO